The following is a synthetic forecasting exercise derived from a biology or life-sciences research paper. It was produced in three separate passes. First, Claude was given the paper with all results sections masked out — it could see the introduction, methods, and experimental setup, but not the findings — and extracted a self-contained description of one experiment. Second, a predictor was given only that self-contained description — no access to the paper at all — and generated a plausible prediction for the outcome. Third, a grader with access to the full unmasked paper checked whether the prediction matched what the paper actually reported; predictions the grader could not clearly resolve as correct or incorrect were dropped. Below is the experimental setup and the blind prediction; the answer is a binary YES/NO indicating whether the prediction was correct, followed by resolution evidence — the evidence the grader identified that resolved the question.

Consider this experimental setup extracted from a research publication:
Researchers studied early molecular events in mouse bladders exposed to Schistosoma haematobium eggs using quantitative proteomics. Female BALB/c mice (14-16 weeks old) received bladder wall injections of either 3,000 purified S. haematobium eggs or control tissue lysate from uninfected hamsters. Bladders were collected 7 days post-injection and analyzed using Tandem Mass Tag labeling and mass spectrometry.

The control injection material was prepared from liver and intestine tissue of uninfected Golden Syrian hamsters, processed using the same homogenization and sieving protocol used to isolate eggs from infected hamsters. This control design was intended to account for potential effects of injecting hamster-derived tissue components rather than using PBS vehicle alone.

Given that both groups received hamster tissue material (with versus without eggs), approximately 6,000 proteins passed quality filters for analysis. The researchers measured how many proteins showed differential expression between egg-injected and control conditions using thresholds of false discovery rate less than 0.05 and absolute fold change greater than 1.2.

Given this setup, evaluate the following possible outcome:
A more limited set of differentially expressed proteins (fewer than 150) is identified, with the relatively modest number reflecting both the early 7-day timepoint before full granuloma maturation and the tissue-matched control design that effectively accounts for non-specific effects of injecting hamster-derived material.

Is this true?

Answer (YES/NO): YES